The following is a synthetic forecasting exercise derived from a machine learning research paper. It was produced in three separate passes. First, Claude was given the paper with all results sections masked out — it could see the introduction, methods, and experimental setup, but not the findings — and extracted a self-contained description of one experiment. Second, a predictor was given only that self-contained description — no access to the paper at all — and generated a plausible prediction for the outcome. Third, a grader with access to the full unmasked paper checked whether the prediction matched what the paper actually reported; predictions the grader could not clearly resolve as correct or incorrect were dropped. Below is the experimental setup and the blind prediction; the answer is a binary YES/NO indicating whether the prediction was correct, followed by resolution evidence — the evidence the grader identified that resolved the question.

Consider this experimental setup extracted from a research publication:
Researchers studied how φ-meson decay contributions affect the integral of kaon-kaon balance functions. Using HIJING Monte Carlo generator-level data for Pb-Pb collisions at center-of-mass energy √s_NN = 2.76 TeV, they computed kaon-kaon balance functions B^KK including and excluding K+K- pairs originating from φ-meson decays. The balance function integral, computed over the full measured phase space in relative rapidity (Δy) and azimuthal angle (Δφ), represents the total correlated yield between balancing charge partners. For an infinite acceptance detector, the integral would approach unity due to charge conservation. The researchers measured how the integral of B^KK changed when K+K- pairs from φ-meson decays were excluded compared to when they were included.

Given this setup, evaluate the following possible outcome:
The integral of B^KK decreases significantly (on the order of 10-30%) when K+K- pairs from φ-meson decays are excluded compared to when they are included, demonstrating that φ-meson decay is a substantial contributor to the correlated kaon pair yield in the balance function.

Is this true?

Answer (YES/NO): NO